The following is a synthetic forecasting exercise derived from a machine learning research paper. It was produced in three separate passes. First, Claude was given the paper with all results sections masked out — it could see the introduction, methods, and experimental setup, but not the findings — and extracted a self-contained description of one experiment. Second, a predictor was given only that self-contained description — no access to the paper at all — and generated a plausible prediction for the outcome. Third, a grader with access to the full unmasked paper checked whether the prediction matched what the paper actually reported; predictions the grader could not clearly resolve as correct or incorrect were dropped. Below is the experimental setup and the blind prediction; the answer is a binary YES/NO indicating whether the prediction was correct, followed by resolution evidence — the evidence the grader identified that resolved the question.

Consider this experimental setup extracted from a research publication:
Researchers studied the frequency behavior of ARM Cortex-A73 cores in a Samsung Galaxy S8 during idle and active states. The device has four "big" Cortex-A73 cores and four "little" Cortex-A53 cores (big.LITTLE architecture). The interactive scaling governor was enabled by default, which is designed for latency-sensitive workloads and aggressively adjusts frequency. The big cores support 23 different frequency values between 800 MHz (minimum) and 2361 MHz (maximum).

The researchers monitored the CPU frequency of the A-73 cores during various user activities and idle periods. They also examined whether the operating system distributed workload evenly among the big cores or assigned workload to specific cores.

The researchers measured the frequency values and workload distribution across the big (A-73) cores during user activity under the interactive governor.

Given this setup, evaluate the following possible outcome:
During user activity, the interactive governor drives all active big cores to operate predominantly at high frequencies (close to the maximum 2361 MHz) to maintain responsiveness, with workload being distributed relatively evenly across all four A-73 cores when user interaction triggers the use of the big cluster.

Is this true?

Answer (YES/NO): YES